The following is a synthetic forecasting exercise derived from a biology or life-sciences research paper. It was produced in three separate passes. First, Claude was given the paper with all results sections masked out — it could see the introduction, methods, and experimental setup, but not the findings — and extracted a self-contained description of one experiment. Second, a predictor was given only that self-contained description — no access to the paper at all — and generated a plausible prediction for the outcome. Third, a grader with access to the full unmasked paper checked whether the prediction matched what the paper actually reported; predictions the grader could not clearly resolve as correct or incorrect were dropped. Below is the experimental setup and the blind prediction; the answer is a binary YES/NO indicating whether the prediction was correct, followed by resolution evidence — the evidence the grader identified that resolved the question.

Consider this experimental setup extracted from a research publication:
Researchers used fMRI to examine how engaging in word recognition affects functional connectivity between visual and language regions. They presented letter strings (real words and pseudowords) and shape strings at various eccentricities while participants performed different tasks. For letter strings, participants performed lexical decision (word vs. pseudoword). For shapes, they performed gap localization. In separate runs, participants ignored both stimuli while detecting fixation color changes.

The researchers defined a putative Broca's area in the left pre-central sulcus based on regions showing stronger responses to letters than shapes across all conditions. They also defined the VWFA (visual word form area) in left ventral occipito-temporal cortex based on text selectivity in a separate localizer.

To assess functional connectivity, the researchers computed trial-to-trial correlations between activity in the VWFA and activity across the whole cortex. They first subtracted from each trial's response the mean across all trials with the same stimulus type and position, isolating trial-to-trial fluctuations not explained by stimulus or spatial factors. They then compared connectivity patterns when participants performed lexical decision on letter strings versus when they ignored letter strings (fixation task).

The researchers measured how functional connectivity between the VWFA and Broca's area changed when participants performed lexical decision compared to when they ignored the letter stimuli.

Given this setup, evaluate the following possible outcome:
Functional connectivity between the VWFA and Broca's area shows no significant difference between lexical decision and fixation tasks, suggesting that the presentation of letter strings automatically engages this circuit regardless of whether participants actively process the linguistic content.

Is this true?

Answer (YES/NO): NO